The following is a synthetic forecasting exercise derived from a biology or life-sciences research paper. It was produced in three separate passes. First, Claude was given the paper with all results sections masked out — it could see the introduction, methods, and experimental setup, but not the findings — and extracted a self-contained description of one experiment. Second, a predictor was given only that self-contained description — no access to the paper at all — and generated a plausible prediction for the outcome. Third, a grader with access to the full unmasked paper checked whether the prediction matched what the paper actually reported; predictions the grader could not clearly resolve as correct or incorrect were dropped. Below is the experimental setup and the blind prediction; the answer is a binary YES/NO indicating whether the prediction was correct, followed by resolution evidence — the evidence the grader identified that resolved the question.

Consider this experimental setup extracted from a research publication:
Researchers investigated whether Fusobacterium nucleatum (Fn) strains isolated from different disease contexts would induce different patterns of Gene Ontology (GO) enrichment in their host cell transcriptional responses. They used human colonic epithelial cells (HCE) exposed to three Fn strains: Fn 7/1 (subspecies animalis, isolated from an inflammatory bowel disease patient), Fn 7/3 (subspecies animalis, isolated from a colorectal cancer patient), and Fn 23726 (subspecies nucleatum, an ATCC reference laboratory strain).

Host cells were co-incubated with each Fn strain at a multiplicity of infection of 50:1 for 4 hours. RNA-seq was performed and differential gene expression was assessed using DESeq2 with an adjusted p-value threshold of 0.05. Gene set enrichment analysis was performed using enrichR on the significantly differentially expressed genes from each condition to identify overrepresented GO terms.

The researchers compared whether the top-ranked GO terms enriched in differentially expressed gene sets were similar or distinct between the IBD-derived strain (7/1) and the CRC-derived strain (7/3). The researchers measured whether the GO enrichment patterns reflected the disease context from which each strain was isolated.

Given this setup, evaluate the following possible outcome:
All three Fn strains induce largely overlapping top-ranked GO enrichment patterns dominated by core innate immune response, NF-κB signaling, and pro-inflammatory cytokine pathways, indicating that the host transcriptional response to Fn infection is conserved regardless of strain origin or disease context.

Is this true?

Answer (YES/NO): YES